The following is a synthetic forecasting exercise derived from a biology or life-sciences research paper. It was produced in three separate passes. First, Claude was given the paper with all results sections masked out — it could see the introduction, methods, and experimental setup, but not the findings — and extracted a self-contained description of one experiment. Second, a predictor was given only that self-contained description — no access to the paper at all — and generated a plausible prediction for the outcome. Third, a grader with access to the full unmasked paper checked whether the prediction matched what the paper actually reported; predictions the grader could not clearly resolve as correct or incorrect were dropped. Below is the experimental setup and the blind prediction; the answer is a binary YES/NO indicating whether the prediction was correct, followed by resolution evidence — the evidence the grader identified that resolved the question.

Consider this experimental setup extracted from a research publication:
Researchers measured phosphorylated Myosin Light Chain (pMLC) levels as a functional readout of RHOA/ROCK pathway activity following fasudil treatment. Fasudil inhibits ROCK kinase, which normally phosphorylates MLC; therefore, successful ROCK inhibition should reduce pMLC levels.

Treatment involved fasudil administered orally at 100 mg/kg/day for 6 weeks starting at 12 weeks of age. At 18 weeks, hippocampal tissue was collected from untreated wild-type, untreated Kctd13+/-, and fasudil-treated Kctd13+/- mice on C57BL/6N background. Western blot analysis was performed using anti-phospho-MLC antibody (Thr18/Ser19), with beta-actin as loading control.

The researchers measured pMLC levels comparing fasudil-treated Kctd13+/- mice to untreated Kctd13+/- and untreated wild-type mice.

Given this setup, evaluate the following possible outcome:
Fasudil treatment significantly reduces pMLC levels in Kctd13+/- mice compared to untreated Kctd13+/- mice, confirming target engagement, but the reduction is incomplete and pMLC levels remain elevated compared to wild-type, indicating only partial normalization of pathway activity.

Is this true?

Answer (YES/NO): NO